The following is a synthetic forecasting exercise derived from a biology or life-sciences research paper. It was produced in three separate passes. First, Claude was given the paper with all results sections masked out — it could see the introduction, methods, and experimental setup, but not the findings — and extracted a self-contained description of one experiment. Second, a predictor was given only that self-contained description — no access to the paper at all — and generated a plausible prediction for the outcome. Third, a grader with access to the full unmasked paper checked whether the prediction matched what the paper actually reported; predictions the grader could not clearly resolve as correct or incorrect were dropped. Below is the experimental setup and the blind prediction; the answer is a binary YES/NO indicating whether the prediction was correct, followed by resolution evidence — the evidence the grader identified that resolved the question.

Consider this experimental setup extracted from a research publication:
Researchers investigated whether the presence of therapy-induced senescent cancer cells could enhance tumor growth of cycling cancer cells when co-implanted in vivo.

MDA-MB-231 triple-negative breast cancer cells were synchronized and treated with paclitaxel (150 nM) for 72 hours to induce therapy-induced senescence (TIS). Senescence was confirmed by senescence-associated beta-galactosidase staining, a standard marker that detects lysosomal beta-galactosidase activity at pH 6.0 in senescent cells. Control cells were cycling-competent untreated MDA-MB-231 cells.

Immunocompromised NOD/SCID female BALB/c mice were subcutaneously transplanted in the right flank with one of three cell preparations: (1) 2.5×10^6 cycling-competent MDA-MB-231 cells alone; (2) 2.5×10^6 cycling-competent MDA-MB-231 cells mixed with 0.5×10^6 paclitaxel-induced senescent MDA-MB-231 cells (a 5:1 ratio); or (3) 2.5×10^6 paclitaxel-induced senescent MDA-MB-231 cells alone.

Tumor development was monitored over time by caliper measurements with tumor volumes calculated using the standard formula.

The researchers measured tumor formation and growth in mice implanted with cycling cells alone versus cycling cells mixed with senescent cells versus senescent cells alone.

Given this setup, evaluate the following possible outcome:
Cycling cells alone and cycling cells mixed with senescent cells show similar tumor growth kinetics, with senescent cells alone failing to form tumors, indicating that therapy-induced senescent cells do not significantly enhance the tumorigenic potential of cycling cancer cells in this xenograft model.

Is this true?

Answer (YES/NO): NO